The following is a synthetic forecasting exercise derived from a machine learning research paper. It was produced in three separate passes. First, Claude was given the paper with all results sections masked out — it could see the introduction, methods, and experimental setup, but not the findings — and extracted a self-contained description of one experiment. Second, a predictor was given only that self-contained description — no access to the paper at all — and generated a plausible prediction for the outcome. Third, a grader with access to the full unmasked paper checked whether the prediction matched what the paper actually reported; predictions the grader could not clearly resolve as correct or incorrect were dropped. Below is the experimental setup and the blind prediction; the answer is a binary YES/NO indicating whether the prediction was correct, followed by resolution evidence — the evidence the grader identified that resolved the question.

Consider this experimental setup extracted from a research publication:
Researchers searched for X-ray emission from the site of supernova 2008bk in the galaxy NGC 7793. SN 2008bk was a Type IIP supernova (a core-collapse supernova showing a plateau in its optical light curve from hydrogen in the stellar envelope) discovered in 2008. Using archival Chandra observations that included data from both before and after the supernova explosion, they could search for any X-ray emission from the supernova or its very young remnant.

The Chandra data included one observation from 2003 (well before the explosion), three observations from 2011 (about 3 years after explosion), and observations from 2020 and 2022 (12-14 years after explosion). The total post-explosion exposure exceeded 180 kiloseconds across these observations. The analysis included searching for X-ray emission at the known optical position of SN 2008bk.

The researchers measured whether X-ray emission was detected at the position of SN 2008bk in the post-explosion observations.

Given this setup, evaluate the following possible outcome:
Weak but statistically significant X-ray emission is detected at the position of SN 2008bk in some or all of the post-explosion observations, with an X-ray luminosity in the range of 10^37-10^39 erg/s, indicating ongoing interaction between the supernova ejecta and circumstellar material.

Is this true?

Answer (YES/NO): NO